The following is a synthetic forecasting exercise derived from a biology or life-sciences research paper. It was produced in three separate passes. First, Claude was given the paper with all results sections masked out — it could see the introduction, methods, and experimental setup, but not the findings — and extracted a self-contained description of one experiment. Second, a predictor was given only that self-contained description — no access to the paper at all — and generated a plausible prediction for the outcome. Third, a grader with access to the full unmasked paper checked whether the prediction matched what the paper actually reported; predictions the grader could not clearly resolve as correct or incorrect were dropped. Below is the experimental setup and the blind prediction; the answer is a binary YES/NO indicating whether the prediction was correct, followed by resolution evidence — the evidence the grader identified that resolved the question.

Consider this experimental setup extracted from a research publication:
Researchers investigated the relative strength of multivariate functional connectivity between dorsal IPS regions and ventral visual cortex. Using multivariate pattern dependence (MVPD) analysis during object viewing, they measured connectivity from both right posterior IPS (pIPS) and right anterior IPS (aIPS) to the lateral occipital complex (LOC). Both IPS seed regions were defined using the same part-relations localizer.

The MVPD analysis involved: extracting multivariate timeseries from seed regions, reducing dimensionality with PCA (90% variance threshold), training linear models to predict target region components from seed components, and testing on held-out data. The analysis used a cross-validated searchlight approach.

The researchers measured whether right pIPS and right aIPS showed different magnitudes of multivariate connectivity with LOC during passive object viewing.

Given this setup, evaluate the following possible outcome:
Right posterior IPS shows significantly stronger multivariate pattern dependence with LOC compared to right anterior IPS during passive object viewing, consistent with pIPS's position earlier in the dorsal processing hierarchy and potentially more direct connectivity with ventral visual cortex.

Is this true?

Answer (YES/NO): YES